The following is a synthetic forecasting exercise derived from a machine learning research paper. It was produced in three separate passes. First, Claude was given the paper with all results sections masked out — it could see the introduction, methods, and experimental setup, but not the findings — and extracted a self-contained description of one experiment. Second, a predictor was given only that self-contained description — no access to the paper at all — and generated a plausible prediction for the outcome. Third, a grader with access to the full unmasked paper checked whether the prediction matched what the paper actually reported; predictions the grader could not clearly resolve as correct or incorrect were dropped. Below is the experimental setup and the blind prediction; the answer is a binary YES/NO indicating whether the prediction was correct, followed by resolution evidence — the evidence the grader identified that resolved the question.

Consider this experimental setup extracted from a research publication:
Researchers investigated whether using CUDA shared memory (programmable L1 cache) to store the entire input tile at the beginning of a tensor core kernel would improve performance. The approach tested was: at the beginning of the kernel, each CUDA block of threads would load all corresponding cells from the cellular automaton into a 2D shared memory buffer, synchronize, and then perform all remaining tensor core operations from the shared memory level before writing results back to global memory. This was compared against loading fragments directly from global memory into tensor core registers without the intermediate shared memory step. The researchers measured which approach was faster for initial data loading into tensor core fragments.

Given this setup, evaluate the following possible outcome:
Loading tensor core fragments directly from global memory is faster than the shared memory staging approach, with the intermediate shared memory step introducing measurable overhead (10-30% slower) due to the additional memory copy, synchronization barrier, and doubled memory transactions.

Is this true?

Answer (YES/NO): NO